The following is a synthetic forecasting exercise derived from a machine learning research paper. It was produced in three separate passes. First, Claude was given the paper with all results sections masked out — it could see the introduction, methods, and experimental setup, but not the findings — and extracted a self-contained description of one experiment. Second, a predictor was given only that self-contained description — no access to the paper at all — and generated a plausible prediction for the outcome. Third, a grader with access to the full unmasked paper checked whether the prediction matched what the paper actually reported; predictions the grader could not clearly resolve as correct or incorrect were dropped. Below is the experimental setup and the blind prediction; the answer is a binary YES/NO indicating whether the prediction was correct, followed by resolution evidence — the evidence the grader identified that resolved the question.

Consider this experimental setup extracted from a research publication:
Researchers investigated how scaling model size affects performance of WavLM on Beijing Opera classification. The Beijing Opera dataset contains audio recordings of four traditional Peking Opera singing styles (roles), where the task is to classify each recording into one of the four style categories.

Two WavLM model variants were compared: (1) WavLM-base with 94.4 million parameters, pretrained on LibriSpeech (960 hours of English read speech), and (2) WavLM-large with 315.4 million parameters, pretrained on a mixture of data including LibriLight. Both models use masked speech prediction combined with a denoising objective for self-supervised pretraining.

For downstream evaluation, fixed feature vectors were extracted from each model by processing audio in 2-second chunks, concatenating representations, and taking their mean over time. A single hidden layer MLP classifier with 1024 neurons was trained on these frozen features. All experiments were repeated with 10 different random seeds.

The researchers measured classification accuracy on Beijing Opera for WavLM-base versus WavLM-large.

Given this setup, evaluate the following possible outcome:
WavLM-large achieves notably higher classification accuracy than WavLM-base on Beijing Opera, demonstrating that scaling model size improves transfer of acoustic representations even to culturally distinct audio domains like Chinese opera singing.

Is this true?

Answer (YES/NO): YES